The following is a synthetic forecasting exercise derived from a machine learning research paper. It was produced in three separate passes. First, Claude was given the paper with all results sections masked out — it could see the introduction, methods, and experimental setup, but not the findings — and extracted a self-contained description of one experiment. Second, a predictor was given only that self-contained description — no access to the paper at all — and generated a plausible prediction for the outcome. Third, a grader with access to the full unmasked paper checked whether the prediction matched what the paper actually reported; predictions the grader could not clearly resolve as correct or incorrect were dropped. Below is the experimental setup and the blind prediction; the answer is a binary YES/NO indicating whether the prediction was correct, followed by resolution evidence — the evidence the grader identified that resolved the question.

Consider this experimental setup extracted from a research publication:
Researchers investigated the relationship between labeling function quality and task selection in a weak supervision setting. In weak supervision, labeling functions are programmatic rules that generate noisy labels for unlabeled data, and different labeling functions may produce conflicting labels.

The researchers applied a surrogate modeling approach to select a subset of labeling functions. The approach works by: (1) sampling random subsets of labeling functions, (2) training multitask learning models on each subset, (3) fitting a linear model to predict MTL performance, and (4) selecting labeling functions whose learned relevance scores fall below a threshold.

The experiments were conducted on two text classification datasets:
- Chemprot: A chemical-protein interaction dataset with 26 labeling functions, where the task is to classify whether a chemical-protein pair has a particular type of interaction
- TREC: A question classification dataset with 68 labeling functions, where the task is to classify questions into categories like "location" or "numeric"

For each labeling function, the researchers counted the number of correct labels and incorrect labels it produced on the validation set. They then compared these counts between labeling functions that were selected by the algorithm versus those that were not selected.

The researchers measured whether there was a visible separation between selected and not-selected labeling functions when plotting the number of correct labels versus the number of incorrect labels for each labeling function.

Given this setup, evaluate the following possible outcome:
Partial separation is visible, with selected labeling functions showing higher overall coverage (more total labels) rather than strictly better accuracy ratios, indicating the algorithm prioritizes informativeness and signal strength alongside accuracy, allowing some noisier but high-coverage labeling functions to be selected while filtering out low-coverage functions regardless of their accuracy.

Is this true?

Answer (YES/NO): NO